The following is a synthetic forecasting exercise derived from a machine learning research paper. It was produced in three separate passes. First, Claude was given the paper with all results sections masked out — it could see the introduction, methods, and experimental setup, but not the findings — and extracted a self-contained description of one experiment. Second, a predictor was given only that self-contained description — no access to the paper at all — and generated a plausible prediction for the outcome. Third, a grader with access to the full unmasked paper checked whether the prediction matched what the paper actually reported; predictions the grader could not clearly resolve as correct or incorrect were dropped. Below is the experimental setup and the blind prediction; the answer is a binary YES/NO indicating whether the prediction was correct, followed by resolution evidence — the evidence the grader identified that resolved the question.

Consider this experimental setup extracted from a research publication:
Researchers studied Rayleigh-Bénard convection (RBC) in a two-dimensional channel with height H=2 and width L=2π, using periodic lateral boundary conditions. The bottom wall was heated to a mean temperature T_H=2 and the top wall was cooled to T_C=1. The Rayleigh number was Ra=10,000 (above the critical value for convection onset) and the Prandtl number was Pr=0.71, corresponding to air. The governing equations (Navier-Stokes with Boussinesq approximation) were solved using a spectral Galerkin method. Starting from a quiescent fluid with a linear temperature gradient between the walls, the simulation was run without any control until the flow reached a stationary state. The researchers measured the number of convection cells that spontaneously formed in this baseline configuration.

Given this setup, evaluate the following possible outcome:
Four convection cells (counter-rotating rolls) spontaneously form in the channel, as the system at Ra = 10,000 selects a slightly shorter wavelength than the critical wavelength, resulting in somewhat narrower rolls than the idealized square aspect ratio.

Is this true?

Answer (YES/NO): NO